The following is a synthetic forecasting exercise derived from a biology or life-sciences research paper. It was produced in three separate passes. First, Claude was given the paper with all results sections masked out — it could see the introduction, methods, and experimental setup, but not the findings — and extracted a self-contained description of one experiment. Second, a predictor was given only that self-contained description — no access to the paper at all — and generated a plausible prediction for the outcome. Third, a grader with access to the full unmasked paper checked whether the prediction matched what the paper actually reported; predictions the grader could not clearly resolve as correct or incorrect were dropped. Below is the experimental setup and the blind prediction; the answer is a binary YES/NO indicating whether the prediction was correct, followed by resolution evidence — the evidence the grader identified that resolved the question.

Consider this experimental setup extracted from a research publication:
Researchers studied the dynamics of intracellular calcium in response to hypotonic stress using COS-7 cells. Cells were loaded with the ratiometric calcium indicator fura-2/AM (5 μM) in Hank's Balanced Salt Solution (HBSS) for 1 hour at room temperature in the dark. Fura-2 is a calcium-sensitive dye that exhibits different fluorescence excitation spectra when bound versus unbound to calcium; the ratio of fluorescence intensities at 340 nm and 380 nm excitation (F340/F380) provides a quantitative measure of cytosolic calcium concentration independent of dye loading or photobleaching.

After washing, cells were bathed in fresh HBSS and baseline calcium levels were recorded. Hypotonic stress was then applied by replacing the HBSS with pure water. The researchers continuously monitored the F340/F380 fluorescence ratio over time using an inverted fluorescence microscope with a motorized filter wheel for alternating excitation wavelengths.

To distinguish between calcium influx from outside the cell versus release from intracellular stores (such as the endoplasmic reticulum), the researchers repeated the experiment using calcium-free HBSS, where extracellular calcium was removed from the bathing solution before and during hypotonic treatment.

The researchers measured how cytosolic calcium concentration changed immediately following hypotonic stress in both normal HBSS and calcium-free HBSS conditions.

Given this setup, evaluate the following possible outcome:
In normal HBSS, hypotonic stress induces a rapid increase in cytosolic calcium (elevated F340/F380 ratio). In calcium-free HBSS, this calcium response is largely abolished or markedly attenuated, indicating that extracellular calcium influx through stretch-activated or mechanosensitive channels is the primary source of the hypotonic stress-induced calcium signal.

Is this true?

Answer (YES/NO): NO